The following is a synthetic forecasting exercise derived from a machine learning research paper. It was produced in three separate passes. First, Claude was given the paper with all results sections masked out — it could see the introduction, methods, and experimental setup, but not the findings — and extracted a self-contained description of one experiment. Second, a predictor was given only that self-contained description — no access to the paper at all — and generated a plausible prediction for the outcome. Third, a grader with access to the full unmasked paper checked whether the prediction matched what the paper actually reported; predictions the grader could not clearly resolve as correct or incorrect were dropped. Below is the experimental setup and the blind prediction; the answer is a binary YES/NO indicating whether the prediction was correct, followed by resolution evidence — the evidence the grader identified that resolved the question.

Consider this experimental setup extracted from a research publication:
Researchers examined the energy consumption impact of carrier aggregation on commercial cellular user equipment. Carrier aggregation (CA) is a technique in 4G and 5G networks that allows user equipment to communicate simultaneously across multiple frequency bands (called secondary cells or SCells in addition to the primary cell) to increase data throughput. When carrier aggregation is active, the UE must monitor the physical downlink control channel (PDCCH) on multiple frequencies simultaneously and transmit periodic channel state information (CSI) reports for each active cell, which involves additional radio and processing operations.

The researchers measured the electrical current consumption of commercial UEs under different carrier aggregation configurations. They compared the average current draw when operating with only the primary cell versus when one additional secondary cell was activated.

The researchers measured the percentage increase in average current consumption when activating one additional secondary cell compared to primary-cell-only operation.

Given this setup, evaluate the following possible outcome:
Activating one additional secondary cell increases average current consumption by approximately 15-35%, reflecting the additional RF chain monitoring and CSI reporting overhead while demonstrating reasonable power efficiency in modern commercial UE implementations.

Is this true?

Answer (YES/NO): NO